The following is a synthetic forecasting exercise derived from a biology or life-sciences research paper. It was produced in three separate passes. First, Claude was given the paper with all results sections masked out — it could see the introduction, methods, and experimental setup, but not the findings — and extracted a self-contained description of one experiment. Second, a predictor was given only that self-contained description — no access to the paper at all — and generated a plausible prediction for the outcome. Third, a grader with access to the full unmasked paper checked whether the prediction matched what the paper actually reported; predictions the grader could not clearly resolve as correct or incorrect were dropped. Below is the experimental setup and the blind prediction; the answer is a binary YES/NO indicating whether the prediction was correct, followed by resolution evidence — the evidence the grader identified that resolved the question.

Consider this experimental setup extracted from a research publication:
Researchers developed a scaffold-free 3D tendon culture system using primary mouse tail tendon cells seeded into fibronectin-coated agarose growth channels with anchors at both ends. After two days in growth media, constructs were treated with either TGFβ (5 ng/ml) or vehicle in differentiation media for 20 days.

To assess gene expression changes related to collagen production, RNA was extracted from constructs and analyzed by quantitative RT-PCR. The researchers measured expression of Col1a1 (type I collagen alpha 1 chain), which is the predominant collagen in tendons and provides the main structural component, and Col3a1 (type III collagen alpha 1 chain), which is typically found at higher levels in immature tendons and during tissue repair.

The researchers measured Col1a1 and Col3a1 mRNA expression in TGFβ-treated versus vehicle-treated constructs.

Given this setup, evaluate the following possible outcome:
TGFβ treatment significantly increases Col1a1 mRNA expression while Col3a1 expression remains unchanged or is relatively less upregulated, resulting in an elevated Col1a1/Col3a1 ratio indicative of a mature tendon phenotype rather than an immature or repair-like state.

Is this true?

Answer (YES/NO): NO